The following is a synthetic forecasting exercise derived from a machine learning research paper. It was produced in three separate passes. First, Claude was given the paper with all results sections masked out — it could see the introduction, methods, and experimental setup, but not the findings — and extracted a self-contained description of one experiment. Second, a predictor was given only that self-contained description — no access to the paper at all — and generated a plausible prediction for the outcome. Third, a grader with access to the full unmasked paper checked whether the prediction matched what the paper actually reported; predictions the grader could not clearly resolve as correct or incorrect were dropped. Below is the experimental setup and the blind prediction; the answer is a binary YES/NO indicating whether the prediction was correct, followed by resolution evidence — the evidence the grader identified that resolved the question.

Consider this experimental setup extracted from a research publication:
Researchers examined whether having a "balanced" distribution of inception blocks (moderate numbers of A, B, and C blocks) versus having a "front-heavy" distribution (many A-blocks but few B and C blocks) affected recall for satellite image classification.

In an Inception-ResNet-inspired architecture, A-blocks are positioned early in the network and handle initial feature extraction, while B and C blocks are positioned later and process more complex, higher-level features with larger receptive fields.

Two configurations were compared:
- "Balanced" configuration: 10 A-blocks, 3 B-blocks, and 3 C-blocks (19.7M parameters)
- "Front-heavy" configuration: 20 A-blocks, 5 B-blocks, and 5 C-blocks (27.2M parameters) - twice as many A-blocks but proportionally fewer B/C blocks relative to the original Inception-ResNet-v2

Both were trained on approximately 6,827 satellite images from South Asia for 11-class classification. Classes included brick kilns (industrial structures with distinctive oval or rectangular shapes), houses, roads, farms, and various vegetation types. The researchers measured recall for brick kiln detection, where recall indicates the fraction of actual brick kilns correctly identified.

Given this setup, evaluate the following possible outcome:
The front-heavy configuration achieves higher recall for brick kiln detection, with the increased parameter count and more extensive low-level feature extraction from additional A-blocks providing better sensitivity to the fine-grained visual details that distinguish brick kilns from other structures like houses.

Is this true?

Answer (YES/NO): NO